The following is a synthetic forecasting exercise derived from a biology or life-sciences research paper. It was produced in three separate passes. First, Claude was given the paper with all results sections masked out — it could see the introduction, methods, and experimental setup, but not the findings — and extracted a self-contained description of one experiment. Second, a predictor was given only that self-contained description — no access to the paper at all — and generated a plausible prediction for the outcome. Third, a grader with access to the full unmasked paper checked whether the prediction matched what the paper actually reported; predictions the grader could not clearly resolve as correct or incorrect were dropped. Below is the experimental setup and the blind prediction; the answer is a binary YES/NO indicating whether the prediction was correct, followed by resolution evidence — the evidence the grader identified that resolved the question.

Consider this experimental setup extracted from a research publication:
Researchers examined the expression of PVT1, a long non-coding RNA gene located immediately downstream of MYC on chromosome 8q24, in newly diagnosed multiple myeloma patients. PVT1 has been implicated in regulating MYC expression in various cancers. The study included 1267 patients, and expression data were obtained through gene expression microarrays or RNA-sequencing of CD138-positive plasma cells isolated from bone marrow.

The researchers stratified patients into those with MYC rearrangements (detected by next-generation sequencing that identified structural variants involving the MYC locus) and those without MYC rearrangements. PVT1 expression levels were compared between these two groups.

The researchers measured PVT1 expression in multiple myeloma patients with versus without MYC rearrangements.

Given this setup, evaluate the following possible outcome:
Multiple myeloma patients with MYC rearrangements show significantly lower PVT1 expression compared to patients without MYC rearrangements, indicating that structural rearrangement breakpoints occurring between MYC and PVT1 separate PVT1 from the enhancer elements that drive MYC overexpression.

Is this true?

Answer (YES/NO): NO